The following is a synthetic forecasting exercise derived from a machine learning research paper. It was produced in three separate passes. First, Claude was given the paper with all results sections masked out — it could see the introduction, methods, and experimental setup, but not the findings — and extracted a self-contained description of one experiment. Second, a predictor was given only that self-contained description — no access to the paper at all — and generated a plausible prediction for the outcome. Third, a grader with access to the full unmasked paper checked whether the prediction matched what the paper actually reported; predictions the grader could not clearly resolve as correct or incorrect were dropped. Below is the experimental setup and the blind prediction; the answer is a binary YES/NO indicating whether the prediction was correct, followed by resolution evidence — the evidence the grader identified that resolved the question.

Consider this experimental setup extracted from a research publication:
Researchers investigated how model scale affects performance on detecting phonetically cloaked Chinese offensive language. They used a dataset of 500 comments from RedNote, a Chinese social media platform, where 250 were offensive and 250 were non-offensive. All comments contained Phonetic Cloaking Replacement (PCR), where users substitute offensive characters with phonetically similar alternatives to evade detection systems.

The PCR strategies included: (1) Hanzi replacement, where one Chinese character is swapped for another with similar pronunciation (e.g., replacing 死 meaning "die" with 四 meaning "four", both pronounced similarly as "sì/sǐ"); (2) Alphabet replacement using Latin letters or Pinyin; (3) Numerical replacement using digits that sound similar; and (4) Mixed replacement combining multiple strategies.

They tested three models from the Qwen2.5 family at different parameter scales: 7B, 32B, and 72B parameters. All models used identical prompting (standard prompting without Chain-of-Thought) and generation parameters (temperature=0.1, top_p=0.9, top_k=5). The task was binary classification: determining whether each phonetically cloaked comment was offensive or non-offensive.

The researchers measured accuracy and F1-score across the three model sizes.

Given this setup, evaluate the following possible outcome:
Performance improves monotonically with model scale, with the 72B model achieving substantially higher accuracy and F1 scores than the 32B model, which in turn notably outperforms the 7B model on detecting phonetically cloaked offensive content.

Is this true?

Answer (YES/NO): NO